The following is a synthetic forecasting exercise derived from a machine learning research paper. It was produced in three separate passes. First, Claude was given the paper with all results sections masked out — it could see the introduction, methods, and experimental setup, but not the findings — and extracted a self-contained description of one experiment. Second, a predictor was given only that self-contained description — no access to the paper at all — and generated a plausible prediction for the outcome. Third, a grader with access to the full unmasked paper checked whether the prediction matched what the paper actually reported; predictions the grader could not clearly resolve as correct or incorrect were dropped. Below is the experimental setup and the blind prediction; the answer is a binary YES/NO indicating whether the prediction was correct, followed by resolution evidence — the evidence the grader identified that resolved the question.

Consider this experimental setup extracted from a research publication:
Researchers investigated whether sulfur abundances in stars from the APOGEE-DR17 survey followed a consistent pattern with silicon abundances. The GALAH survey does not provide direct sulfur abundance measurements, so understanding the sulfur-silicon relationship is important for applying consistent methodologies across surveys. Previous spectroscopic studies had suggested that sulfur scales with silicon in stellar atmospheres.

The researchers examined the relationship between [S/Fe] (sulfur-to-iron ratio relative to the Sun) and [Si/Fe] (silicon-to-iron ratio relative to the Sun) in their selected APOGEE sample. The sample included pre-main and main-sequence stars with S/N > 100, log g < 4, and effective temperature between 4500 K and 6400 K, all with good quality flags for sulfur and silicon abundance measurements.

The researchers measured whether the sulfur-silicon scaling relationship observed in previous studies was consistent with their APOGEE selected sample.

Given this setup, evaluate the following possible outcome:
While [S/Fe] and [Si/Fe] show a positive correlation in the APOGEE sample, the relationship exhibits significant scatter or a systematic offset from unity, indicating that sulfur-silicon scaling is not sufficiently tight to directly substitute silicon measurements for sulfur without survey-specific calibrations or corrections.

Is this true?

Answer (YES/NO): NO